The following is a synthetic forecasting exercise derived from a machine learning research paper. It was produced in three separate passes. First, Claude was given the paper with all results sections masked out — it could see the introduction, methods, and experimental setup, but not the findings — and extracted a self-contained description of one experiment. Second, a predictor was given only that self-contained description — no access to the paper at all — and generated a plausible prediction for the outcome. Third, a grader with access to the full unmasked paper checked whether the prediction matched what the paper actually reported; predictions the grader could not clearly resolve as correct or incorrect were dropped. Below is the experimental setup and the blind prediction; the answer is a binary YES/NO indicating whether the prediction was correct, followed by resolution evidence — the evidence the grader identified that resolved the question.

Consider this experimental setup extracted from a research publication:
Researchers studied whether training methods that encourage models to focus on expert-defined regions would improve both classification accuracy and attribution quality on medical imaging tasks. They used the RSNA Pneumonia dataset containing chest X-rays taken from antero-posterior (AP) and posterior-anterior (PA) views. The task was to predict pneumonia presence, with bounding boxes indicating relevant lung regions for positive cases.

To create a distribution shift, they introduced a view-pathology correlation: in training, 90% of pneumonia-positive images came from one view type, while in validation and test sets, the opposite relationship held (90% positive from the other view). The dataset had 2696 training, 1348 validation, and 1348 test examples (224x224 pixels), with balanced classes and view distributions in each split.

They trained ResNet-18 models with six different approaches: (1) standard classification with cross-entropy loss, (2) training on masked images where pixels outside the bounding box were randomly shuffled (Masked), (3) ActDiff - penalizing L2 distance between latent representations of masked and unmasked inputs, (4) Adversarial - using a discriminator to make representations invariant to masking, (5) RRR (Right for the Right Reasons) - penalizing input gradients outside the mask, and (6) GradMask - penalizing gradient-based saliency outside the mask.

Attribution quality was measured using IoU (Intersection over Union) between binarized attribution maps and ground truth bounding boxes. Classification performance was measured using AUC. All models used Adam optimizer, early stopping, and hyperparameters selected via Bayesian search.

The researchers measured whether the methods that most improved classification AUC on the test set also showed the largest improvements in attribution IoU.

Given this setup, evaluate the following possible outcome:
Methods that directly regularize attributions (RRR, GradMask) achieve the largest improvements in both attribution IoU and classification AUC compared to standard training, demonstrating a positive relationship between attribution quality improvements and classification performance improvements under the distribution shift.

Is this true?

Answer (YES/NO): NO